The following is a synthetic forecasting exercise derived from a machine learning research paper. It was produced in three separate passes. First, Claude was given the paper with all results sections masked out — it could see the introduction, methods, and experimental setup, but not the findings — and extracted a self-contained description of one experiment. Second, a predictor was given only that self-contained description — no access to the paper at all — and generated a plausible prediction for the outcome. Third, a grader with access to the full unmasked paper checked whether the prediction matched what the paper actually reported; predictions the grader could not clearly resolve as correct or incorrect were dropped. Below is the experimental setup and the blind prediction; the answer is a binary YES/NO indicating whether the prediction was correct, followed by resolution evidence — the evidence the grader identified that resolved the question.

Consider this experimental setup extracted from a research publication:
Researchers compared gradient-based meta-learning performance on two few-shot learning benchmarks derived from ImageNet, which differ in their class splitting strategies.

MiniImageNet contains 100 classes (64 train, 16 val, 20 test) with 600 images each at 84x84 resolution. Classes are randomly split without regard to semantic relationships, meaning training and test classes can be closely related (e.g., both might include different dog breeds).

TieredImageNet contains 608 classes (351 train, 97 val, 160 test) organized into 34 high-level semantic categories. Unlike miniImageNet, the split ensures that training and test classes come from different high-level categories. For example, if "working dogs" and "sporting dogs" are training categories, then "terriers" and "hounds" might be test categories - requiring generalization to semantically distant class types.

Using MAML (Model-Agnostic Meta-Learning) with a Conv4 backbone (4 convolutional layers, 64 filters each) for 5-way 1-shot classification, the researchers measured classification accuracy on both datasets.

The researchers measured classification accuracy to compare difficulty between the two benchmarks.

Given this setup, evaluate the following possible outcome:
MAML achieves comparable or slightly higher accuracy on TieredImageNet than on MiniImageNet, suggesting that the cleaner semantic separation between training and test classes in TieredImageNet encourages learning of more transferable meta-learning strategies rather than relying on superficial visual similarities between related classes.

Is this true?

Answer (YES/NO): YES